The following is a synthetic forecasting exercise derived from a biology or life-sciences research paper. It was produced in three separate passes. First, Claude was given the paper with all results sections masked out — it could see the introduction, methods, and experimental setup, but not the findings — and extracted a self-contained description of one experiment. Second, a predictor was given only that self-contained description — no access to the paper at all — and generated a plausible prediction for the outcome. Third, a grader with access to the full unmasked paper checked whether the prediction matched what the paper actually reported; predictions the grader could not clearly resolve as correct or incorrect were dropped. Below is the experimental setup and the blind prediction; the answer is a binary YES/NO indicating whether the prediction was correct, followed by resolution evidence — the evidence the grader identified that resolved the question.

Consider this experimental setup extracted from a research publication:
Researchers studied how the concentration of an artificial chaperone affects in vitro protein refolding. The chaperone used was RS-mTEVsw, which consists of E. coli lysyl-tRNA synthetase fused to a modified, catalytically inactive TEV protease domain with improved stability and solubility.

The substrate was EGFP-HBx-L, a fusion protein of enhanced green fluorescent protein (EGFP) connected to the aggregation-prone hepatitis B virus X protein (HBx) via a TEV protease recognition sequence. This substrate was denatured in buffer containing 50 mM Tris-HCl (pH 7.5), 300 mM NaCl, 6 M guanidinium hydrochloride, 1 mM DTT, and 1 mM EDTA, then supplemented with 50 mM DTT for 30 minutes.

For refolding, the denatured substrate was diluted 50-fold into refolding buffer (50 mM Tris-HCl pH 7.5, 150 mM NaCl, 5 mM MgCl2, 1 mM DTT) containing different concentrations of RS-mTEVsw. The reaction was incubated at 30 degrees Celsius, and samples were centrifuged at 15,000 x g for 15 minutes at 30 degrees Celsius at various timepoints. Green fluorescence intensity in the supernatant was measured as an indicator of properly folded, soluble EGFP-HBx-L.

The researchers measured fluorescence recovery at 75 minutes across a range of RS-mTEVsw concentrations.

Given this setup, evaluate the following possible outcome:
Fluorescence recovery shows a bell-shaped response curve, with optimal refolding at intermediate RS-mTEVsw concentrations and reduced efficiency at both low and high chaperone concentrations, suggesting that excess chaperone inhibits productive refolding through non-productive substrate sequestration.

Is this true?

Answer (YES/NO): NO